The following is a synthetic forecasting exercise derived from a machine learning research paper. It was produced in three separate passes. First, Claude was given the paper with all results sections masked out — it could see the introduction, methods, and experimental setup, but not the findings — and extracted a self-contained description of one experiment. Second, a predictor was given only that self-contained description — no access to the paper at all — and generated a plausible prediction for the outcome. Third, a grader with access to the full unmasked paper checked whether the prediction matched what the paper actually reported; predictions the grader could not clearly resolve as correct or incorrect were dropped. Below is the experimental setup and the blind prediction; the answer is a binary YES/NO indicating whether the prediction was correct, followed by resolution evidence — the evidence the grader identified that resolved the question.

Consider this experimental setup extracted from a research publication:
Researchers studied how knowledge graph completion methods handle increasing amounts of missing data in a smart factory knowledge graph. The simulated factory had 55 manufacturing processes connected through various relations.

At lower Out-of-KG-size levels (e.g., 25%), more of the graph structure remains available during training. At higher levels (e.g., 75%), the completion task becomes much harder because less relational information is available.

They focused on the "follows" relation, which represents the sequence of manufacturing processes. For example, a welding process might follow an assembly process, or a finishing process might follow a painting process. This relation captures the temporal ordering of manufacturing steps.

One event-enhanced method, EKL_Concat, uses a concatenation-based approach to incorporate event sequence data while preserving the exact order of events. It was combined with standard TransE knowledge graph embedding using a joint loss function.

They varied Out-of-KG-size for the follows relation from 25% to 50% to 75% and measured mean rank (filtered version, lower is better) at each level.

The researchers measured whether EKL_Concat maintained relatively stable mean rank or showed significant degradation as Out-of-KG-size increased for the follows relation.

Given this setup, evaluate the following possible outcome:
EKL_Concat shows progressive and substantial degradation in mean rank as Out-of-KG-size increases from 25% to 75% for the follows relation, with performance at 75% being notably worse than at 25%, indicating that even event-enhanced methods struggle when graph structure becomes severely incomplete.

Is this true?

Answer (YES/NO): NO